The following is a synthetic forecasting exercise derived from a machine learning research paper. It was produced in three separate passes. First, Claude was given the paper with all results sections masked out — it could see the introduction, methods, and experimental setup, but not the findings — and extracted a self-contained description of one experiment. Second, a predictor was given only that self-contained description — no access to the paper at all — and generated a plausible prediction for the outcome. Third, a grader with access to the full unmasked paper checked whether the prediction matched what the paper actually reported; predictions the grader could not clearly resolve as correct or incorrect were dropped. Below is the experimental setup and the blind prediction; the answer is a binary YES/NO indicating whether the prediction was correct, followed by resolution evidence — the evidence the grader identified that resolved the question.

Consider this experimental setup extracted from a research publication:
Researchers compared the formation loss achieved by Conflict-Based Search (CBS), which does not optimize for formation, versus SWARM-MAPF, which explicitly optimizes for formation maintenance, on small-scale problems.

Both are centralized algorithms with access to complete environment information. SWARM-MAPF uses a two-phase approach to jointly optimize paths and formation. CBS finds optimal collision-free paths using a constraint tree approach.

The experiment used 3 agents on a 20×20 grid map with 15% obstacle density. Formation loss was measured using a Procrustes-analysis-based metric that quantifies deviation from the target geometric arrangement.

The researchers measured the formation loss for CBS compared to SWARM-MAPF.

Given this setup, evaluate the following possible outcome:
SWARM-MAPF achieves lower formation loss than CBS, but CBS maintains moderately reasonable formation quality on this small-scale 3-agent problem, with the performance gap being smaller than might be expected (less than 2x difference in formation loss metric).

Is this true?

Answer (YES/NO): NO